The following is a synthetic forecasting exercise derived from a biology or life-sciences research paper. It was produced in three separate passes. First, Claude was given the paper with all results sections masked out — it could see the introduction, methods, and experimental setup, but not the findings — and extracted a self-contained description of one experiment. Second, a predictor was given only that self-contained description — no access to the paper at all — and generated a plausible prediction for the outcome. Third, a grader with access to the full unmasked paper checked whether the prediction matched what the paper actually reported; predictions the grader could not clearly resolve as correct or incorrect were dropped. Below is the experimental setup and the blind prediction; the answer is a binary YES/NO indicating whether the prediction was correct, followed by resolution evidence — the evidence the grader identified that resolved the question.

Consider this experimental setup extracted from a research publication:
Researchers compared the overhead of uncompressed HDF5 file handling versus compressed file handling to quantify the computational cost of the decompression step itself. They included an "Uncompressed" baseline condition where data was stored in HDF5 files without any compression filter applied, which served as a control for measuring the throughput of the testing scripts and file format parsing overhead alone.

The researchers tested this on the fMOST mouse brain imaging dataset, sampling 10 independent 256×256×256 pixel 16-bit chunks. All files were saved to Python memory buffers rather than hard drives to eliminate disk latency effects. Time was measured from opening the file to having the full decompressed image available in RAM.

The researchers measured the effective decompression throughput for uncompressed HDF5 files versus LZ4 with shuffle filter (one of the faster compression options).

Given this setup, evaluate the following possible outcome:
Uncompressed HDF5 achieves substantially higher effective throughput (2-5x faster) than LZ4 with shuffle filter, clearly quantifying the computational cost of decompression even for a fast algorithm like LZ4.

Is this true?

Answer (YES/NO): NO